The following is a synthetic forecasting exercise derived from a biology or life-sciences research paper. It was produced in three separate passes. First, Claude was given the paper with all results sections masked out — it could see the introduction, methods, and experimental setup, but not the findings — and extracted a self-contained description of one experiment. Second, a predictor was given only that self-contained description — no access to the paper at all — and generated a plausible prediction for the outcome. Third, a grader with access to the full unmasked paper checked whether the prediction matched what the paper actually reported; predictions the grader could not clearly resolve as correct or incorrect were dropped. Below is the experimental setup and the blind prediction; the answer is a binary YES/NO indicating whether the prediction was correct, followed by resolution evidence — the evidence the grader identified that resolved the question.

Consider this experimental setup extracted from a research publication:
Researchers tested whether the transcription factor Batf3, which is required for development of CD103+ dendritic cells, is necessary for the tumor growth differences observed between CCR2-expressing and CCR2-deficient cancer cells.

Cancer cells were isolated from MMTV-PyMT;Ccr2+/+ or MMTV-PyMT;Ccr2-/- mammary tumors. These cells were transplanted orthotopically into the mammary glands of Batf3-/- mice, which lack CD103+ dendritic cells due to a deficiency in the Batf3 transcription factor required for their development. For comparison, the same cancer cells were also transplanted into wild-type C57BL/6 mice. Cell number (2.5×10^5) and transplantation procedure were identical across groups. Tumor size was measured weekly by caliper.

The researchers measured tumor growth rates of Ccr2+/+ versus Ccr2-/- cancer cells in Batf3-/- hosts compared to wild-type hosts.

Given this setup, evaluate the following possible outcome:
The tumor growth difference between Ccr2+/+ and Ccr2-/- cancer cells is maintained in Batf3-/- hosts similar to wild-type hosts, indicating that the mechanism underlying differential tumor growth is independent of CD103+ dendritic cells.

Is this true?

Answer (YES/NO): NO